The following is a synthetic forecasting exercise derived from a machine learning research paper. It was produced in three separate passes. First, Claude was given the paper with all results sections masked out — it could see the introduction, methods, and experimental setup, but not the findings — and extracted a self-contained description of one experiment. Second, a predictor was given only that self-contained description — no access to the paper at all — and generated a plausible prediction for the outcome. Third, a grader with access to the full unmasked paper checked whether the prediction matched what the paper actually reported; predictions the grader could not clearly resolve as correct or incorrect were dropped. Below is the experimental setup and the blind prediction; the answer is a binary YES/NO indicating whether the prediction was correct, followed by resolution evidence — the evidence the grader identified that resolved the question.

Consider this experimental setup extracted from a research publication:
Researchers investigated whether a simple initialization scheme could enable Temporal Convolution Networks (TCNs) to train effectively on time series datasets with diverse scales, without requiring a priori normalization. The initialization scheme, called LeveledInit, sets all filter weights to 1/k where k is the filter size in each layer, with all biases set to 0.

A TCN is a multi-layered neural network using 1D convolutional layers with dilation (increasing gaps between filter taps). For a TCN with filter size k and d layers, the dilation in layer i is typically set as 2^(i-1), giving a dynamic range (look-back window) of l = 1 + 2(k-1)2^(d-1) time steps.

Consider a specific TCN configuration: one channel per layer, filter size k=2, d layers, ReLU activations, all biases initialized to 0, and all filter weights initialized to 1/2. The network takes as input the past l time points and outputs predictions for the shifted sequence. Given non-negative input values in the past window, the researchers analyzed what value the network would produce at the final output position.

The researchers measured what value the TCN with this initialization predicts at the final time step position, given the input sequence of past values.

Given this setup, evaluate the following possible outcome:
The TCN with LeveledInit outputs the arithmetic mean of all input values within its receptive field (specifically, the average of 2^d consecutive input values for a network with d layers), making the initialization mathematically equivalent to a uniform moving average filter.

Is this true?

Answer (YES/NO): YES